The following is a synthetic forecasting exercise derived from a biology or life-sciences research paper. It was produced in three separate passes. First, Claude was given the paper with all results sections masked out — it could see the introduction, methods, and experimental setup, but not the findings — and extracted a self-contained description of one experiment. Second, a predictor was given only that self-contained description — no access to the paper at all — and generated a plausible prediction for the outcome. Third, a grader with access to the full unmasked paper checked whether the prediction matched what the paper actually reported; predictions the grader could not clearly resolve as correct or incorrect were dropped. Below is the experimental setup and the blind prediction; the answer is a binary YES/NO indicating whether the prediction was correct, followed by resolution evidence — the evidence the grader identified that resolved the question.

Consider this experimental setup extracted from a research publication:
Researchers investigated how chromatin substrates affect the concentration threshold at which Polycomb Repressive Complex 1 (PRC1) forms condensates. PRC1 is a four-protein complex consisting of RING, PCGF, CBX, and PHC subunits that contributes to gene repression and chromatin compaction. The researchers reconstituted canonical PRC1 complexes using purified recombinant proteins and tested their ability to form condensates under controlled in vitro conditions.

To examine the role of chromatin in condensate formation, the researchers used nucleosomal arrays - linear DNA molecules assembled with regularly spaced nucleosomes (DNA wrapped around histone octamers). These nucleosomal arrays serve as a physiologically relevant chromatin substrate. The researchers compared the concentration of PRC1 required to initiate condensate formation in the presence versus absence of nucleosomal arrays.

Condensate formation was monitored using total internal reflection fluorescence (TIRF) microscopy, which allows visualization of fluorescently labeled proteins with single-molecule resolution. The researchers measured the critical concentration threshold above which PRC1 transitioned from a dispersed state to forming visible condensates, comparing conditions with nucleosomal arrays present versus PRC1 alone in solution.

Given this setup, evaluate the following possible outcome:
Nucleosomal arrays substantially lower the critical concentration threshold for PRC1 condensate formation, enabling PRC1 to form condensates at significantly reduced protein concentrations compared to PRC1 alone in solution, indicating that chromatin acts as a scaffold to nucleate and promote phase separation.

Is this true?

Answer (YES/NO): YES